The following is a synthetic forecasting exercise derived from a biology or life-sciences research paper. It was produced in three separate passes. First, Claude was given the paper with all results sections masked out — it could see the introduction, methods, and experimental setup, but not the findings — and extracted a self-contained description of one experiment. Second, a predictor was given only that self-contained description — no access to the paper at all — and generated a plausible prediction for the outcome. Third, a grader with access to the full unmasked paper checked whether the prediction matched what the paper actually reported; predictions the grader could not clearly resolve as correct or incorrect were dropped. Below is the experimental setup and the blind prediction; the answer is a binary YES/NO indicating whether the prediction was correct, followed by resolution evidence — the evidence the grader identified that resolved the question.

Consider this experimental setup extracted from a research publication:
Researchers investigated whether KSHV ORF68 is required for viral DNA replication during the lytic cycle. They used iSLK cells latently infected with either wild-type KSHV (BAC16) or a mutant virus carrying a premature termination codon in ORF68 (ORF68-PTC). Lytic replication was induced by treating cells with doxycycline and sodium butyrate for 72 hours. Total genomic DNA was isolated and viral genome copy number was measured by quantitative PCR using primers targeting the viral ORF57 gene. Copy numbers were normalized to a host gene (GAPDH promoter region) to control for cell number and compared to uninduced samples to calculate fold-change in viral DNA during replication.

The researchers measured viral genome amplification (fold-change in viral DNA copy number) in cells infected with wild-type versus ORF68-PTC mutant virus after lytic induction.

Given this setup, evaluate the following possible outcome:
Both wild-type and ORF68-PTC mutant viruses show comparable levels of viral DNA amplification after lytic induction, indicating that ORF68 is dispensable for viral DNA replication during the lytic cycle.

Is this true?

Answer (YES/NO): YES